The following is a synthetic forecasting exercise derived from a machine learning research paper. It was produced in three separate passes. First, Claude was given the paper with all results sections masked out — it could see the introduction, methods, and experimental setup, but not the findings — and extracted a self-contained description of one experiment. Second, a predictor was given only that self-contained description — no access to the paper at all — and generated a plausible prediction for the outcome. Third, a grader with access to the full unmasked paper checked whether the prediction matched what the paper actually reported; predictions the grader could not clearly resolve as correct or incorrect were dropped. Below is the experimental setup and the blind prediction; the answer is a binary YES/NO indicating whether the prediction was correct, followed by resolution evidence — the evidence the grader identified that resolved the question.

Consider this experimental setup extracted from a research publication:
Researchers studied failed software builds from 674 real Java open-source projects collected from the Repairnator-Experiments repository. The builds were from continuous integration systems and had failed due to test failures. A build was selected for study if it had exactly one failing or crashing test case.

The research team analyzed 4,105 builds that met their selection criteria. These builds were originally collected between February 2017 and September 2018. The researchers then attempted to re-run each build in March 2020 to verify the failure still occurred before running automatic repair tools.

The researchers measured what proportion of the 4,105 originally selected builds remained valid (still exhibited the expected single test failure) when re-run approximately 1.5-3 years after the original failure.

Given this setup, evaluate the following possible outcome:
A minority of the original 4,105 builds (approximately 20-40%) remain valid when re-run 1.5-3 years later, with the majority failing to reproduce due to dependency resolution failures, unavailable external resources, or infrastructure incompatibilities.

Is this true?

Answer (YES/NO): NO